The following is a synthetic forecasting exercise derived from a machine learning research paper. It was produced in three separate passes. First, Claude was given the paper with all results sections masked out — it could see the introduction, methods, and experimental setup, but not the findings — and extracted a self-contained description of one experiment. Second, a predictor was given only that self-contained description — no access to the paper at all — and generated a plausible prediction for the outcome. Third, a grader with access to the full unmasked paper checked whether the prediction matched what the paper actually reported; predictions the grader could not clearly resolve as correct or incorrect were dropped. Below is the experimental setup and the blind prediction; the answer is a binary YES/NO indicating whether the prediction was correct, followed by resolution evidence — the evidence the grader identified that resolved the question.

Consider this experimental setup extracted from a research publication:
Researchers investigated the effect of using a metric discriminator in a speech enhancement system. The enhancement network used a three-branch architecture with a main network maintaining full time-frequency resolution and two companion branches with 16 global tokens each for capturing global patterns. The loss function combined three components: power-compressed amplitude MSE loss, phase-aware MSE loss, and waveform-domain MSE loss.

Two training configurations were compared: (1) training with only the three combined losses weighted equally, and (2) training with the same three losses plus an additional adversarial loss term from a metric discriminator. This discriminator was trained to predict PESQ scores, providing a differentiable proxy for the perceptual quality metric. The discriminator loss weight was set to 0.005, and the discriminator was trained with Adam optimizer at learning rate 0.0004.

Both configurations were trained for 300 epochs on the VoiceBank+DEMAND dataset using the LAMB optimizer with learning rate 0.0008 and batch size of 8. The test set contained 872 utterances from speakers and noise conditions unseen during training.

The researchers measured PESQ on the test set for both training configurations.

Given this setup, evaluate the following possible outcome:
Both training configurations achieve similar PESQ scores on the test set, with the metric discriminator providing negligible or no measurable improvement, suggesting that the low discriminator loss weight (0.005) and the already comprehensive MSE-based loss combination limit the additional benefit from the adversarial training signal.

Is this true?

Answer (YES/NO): NO